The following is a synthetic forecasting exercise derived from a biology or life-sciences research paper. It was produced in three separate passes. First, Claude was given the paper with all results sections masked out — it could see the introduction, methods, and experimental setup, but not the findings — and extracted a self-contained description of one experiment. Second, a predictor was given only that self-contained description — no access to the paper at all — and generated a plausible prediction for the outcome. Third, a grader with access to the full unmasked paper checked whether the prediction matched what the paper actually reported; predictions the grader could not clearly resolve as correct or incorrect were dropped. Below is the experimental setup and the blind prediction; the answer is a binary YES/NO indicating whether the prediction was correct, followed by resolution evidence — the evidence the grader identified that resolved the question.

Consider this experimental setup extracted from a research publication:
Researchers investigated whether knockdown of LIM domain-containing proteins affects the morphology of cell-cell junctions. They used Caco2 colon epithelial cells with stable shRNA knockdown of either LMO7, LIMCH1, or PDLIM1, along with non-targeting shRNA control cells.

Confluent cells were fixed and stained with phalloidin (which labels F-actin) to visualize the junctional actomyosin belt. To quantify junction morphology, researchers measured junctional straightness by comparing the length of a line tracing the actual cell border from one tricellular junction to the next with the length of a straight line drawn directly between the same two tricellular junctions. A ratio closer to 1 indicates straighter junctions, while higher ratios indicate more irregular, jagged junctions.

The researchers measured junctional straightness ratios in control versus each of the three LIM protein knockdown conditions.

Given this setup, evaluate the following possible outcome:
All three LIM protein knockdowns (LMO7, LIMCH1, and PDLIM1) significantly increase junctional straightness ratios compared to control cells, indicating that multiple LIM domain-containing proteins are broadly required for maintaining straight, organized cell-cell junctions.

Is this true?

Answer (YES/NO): NO